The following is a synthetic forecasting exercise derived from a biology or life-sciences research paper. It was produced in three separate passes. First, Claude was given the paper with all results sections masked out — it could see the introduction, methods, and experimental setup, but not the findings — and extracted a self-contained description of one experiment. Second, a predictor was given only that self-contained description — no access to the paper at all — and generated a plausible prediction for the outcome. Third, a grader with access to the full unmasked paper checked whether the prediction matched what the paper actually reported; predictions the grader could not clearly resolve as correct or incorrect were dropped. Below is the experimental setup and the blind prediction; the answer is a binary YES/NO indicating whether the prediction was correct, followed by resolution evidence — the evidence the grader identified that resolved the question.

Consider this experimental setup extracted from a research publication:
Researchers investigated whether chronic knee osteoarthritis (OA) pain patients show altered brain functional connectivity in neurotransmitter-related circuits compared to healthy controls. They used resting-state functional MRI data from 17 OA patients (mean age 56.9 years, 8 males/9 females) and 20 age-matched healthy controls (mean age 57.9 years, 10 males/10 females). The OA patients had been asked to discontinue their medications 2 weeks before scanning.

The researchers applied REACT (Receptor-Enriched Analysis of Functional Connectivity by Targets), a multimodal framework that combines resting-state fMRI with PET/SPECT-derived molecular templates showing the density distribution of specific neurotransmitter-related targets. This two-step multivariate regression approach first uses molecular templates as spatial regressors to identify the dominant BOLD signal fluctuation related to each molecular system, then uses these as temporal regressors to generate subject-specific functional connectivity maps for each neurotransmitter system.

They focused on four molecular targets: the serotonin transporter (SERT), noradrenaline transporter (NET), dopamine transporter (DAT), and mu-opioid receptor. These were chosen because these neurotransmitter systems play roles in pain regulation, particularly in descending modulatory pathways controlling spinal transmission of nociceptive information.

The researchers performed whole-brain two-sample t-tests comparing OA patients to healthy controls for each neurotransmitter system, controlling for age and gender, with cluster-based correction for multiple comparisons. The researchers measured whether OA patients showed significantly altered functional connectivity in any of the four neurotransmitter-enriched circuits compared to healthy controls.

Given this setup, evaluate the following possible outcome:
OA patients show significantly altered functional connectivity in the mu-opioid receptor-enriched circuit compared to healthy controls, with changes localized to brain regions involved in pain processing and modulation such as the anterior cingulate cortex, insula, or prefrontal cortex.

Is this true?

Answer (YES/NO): NO